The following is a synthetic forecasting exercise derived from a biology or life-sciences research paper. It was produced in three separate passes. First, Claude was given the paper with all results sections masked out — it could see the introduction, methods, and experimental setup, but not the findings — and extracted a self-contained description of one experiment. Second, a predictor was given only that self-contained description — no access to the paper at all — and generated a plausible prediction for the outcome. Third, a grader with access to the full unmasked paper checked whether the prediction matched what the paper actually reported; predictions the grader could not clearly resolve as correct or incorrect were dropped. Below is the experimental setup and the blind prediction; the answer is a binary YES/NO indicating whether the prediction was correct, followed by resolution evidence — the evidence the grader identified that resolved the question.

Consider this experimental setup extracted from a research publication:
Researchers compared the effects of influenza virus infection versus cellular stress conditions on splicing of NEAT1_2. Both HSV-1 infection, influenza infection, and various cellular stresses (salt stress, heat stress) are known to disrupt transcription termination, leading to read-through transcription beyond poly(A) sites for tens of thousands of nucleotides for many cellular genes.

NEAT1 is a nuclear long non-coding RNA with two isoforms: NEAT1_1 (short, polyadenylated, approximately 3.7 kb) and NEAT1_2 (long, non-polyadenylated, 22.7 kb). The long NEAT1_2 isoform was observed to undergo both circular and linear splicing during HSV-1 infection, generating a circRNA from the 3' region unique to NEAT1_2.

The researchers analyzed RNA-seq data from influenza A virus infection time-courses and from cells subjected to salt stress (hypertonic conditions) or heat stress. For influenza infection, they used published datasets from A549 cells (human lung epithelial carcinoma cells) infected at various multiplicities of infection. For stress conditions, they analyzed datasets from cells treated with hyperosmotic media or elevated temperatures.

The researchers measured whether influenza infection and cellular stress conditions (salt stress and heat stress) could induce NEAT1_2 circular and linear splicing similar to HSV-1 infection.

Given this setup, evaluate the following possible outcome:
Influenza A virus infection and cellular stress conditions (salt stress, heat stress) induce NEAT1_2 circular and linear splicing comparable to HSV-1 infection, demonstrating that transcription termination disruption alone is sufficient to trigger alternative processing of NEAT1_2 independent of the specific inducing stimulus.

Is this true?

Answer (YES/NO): NO